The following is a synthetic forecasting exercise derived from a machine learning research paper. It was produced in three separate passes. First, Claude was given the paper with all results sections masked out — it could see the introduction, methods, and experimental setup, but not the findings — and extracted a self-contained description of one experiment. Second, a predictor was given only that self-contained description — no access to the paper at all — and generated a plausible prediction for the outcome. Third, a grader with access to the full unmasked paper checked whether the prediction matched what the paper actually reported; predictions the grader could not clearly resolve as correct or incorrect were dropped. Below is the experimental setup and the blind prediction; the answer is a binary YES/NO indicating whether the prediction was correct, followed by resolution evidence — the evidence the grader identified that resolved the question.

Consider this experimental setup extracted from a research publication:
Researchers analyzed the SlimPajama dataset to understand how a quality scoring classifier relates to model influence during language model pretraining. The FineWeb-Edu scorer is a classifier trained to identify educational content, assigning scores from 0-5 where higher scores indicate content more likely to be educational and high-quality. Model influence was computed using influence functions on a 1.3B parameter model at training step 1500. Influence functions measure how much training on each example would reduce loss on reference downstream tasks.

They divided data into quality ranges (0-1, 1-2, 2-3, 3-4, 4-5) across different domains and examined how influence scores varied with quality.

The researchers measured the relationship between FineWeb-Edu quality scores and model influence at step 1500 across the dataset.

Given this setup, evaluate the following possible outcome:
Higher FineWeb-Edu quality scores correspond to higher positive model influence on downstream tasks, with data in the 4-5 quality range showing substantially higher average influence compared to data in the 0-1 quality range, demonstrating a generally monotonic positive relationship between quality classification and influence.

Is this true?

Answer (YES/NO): NO